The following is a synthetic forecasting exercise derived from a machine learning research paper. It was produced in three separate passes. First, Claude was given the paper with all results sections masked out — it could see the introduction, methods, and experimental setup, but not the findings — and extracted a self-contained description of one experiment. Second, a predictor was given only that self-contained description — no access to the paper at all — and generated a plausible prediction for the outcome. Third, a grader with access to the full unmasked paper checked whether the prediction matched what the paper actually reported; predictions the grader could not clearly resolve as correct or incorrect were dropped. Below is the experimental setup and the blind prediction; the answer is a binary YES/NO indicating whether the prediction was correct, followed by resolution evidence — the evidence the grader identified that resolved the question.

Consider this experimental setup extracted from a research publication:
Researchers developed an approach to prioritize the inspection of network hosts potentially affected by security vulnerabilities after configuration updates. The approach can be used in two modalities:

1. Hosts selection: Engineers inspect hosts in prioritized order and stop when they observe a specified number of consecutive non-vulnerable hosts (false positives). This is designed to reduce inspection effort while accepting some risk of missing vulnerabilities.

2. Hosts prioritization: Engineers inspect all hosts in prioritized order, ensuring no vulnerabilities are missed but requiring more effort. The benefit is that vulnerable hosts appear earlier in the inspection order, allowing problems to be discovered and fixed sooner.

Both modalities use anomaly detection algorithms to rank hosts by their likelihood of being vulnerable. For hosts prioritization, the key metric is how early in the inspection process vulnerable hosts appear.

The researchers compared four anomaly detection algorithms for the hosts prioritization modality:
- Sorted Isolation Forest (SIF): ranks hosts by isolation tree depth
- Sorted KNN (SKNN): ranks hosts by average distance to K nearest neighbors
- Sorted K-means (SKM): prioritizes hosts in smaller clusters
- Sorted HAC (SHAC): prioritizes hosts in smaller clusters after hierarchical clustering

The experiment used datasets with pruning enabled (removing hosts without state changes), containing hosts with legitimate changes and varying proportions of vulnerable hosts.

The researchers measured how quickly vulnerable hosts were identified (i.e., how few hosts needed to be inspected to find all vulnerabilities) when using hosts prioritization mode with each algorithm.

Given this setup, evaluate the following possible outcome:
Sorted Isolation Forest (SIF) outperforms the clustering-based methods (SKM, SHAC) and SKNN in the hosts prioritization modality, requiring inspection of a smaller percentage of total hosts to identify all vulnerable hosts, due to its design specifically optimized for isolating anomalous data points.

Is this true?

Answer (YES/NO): NO